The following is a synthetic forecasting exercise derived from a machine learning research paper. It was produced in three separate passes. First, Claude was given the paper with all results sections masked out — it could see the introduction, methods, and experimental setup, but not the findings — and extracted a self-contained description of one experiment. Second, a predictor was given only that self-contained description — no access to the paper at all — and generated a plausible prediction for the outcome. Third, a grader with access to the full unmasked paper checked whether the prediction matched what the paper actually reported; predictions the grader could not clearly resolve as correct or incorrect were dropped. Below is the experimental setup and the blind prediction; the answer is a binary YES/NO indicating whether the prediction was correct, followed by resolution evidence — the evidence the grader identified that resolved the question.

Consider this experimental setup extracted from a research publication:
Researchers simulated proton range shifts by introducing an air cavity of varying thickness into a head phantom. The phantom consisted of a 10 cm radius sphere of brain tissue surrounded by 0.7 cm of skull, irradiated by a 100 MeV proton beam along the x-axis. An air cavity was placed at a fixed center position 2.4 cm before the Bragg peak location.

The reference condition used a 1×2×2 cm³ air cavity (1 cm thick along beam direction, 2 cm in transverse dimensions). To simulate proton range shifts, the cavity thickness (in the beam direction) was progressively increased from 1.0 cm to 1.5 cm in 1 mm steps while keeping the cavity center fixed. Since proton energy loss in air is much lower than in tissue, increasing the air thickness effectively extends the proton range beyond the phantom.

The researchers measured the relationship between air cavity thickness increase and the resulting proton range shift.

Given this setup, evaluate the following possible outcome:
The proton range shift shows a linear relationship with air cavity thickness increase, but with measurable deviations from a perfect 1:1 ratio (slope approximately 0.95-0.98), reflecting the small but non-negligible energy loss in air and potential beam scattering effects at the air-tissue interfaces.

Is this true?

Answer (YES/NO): NO